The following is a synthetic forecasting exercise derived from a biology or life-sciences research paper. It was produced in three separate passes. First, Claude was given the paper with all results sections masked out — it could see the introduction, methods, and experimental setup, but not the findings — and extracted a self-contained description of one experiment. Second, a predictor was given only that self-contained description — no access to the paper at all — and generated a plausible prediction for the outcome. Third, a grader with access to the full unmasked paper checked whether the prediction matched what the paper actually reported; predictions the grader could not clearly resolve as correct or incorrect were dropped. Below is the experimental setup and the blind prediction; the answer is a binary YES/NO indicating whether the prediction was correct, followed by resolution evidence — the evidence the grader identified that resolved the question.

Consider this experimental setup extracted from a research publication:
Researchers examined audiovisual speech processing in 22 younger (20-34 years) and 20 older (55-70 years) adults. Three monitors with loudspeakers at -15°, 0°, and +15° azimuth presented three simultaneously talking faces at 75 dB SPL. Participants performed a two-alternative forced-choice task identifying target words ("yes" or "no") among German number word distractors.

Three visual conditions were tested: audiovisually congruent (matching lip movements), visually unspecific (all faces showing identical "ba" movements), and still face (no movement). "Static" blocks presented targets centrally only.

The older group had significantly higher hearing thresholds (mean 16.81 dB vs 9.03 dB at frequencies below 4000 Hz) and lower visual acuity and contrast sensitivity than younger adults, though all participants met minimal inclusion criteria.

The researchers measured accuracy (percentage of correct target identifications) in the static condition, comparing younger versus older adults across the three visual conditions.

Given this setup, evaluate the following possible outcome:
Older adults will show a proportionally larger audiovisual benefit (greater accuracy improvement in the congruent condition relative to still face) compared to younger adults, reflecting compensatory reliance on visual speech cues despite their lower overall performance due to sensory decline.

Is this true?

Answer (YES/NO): YES